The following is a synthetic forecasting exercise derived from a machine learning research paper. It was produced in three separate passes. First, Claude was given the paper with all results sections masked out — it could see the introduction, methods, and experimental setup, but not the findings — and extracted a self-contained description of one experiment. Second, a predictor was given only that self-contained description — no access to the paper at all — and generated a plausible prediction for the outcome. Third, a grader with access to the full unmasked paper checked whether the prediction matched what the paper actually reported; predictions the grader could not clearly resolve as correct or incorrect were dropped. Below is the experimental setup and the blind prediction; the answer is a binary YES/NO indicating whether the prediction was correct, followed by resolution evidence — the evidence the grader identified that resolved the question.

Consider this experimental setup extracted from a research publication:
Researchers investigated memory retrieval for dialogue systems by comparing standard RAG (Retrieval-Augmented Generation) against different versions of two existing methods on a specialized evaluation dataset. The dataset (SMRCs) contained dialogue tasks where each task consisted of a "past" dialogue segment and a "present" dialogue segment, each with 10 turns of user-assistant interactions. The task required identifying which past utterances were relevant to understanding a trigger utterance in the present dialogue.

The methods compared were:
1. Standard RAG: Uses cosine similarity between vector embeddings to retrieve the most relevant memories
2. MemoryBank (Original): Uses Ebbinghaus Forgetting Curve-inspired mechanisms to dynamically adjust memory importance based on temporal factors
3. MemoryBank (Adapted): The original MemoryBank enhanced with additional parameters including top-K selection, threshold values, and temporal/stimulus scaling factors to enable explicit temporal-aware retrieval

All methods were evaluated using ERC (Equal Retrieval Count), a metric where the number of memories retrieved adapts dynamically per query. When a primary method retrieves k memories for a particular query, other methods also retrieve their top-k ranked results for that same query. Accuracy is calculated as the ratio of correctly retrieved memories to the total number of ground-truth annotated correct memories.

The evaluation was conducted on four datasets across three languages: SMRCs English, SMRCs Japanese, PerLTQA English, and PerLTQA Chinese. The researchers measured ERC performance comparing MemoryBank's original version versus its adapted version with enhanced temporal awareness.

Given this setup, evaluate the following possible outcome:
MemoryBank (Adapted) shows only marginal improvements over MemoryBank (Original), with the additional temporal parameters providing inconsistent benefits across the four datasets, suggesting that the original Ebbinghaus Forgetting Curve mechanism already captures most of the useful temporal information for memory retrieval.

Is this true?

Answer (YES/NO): NO